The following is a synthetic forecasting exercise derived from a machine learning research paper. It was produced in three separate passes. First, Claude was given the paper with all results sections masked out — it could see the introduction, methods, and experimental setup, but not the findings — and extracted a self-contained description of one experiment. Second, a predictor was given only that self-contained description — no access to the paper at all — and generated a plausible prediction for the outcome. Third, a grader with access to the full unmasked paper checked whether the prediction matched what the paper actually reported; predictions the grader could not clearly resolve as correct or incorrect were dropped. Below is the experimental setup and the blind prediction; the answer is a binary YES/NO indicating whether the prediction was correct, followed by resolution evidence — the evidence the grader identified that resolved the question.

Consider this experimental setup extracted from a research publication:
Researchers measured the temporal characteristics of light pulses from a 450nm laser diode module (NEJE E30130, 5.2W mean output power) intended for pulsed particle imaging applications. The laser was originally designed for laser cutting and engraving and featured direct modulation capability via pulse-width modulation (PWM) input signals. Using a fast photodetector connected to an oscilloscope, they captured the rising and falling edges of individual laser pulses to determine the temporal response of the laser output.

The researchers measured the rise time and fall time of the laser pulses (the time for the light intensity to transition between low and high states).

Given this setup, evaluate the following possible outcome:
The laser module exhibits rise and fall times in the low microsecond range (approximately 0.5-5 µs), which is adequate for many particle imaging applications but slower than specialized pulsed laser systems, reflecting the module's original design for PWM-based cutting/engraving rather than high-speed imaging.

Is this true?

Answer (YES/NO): YES